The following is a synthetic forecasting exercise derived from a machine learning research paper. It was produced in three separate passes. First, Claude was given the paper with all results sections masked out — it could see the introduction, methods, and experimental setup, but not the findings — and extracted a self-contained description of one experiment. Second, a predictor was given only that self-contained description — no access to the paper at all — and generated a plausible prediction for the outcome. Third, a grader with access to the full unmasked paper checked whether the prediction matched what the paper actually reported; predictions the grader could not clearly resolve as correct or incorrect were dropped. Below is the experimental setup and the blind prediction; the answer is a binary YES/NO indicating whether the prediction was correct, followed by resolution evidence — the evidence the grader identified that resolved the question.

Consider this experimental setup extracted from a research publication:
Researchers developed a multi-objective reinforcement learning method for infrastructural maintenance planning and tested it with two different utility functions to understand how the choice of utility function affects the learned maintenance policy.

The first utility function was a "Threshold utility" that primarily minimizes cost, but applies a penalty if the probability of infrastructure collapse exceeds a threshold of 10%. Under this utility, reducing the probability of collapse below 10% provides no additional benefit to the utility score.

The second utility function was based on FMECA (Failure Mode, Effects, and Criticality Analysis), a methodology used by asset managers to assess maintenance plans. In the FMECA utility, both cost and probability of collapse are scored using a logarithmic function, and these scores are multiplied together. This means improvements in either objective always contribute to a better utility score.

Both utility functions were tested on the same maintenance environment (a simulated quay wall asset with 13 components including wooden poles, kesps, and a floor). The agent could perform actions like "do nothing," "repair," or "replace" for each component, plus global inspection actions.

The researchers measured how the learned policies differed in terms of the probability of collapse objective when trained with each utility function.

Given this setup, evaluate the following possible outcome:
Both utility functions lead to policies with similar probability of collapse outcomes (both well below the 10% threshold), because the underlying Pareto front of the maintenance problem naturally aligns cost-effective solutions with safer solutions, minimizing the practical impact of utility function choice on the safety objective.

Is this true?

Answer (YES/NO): NO